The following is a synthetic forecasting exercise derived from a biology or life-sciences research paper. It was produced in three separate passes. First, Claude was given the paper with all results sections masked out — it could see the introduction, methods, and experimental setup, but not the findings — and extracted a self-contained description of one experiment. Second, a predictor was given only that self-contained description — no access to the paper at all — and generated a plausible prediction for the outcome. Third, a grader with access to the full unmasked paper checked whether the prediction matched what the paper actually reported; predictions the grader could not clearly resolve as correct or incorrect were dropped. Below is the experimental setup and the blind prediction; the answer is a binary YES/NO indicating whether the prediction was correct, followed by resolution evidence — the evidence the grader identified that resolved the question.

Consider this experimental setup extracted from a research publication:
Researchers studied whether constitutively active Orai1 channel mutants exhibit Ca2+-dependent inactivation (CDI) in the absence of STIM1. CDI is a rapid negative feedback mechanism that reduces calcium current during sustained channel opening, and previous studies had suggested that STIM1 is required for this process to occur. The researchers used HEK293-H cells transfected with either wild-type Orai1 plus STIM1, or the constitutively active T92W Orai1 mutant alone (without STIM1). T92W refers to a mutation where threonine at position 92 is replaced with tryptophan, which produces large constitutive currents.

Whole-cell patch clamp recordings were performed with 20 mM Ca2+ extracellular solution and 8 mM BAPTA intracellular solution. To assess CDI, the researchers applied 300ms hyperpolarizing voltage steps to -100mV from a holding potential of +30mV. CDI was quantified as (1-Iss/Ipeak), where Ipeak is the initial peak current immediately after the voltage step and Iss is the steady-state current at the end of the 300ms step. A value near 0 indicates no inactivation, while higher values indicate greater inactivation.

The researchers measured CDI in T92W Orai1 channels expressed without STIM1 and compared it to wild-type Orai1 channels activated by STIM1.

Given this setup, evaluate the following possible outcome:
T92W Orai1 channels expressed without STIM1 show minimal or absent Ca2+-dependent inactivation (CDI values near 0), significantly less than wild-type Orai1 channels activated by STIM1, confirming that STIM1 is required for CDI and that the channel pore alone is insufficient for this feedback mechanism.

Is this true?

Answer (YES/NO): NO